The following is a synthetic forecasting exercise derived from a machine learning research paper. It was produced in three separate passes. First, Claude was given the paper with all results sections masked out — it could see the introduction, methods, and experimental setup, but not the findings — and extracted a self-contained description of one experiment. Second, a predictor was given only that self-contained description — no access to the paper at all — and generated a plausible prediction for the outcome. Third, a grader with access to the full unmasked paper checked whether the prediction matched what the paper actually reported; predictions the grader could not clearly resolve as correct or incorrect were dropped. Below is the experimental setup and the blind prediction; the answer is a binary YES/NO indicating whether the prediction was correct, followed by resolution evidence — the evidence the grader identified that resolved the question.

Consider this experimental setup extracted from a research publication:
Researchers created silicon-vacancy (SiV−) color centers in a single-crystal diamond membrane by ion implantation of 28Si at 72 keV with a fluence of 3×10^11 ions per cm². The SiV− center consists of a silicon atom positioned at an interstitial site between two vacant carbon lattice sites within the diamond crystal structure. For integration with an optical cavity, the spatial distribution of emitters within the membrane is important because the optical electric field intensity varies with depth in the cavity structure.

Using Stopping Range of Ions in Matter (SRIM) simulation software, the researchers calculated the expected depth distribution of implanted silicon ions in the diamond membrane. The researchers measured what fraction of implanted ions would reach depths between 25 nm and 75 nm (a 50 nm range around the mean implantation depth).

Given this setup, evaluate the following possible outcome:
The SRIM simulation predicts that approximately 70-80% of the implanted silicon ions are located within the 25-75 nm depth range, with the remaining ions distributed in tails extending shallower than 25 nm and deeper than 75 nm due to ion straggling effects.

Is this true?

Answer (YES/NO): NO